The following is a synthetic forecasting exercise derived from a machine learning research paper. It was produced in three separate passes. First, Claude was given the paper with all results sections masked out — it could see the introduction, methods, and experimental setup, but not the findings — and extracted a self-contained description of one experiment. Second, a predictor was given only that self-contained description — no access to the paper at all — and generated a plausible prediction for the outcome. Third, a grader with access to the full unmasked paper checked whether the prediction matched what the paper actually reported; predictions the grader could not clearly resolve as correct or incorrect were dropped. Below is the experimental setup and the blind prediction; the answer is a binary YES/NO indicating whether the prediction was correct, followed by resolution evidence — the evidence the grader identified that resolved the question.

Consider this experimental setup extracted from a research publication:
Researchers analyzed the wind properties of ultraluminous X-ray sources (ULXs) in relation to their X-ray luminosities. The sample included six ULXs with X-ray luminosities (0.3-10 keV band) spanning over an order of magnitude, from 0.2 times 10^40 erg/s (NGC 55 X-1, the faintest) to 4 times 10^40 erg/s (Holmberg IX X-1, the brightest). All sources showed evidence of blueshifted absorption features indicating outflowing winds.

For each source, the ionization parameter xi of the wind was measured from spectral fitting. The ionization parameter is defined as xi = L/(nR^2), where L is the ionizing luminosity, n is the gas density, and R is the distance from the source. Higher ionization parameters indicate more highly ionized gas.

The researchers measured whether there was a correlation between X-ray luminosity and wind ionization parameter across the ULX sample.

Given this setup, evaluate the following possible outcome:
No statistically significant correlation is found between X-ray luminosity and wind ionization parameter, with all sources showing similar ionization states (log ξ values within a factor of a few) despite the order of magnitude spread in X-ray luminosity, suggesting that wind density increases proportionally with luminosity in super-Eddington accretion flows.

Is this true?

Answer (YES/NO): NO